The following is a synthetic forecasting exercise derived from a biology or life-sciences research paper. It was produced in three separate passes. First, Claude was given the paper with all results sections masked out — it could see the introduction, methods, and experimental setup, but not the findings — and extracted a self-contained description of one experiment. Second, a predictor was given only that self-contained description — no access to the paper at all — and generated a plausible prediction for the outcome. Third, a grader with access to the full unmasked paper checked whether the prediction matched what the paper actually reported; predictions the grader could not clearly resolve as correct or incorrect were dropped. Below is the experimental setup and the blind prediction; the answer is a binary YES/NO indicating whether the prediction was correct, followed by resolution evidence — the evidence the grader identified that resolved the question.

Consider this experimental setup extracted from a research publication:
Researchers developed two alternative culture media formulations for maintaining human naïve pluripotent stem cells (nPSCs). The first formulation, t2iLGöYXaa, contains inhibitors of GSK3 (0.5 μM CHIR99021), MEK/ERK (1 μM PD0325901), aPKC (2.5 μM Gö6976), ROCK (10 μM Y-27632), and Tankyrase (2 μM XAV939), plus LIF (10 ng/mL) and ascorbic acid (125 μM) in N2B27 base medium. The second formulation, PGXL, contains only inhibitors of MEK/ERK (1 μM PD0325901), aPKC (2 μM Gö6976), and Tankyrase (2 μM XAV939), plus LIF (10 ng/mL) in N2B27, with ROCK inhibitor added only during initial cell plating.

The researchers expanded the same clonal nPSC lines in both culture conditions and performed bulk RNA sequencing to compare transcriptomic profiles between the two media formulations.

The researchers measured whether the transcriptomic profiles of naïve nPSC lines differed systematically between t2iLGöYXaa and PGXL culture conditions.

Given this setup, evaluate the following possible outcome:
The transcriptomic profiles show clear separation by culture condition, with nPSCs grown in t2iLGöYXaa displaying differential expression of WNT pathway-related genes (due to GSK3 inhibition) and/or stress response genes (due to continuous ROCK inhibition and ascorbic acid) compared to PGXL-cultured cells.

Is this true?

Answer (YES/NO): NO